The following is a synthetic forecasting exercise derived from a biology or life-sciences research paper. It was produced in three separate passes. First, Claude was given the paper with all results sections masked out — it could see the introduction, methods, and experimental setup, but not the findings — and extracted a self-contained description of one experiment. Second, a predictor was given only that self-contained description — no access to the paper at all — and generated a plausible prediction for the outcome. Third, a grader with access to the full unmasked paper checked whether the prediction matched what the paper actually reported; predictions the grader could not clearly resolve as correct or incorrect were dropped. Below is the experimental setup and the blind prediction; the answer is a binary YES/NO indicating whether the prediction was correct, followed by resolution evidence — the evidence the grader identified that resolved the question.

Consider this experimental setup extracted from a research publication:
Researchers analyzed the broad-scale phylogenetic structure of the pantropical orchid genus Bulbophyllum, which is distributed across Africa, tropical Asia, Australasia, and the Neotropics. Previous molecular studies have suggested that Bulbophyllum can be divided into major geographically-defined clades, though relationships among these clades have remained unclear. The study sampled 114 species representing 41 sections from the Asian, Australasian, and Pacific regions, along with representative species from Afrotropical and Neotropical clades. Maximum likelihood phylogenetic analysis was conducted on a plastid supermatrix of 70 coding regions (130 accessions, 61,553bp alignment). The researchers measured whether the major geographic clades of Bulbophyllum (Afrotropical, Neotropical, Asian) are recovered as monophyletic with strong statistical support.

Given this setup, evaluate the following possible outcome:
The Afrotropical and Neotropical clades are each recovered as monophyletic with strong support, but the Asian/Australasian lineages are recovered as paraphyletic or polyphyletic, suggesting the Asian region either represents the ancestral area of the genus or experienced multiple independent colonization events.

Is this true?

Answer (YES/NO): NO